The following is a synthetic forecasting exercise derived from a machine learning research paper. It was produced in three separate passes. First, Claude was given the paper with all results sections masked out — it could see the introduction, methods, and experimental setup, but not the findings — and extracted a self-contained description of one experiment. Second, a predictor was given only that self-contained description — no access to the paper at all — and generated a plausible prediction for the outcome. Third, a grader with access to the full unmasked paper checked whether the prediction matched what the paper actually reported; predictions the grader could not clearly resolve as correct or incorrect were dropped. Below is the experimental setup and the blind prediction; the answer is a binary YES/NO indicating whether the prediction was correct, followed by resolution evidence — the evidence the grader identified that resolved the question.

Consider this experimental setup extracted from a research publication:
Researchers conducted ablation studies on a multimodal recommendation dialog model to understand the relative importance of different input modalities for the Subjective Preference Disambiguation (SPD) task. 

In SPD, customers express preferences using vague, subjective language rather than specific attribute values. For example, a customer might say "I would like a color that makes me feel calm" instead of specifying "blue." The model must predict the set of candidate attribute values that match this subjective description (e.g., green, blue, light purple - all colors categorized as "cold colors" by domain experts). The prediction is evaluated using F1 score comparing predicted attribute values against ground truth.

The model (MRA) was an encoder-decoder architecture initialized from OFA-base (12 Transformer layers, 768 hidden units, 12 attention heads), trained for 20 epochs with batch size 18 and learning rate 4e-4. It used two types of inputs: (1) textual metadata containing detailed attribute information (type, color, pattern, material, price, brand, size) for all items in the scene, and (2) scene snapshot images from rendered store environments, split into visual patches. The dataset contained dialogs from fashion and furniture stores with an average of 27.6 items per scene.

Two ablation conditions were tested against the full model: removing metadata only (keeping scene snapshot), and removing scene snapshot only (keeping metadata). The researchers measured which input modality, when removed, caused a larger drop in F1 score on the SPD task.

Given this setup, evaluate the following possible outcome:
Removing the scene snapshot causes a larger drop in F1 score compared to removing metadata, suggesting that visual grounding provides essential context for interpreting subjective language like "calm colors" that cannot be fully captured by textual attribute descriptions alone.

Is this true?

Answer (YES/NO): YES